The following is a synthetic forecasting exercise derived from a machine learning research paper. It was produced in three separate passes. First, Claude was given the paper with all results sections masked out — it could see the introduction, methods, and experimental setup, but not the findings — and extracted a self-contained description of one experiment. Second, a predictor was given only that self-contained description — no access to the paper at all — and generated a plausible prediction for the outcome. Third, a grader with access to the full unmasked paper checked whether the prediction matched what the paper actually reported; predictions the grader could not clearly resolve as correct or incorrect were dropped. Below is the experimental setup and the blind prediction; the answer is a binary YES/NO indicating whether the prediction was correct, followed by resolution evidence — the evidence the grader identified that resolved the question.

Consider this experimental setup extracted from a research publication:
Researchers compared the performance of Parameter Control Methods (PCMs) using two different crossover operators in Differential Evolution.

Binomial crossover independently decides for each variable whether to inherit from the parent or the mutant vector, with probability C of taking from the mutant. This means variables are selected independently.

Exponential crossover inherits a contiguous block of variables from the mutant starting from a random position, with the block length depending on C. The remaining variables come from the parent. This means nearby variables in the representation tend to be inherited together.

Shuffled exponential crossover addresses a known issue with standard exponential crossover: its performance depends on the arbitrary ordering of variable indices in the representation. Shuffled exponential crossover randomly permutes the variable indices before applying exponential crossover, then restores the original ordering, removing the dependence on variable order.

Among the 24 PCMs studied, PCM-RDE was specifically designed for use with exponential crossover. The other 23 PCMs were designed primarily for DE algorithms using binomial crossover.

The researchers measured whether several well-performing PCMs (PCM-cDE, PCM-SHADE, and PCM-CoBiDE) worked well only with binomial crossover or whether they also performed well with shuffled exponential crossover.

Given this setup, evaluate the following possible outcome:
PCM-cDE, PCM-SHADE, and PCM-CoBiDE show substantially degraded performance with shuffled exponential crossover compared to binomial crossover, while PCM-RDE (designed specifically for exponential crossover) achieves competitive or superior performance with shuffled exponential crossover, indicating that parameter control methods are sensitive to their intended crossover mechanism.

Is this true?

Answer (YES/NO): NO